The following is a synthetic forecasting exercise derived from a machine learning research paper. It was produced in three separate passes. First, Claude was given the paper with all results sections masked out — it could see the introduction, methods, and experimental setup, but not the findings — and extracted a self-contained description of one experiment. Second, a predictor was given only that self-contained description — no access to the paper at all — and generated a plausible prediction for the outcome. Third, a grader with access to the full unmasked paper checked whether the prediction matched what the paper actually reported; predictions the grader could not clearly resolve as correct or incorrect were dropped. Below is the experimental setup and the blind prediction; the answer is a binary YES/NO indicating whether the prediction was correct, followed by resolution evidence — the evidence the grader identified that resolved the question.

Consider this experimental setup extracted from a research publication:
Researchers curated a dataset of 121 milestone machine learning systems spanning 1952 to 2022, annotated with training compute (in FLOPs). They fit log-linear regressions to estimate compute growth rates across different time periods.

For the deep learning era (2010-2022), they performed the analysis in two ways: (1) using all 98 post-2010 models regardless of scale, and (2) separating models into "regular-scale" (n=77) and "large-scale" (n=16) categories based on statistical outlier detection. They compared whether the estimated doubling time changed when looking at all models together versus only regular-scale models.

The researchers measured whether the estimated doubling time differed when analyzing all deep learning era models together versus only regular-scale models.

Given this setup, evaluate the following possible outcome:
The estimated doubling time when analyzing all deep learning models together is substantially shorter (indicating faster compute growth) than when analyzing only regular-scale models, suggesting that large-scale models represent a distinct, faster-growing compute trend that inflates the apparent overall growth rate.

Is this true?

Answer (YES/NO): NO